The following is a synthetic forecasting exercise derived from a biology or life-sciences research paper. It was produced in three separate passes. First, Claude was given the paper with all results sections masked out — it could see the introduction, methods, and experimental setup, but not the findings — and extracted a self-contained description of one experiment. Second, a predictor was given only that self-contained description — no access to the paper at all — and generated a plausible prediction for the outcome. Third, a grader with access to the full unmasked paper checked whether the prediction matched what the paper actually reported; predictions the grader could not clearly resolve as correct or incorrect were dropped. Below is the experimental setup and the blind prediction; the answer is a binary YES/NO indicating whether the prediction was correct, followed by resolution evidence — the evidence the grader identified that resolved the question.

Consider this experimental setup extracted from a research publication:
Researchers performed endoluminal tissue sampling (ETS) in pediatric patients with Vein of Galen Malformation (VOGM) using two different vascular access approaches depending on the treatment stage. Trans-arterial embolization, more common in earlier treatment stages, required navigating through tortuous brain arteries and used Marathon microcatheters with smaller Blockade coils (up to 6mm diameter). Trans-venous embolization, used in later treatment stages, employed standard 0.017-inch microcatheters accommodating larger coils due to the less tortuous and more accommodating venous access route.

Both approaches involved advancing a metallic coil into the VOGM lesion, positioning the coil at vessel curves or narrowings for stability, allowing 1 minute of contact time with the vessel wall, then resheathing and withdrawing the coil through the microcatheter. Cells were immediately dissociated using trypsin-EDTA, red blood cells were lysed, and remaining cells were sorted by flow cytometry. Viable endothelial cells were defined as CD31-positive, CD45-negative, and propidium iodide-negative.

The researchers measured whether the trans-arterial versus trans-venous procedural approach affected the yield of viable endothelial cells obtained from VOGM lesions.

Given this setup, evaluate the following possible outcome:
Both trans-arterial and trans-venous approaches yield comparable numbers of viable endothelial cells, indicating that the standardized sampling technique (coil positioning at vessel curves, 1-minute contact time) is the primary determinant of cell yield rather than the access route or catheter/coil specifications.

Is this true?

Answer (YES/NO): NO